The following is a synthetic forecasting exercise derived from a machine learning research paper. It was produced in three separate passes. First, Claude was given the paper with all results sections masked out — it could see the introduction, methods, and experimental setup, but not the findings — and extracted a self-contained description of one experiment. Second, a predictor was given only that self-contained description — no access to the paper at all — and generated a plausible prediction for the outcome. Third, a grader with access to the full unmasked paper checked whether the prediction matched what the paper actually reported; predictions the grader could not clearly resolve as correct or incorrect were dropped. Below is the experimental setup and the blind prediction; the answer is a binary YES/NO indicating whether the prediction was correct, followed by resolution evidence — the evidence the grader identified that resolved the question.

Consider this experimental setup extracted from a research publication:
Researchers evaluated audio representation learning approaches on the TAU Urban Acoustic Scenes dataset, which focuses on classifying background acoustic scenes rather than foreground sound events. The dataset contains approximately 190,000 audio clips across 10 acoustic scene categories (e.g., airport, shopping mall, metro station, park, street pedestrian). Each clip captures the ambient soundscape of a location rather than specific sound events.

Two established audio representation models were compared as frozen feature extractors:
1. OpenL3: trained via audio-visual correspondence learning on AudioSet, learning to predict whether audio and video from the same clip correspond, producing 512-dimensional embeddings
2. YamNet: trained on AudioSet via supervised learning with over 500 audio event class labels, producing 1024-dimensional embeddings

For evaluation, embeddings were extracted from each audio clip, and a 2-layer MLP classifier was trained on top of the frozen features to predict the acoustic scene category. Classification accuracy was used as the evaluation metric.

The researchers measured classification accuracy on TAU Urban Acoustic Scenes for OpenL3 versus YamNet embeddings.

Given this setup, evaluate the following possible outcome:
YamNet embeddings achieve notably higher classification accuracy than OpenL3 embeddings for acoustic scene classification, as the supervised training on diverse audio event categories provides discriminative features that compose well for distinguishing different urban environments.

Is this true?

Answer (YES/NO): NO